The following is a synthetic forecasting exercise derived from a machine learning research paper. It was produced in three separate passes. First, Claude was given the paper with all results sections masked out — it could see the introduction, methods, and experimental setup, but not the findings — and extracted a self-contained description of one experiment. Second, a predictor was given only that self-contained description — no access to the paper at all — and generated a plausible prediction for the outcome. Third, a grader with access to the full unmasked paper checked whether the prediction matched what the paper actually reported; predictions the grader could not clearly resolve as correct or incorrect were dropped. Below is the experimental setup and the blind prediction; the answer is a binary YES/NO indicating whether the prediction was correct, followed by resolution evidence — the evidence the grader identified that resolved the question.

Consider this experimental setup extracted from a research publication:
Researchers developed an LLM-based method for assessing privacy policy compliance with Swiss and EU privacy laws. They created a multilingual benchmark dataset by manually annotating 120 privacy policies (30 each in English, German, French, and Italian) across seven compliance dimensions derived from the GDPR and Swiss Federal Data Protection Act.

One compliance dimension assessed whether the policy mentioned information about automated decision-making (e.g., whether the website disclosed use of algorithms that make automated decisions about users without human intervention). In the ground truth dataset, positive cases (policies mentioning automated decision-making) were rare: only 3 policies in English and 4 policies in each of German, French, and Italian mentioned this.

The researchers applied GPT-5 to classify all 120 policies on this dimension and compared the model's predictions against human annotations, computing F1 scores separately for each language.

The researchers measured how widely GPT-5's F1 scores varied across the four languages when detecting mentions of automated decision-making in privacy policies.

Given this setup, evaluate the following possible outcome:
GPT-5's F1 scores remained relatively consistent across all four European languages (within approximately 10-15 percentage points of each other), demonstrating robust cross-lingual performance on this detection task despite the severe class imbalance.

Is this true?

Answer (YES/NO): NO